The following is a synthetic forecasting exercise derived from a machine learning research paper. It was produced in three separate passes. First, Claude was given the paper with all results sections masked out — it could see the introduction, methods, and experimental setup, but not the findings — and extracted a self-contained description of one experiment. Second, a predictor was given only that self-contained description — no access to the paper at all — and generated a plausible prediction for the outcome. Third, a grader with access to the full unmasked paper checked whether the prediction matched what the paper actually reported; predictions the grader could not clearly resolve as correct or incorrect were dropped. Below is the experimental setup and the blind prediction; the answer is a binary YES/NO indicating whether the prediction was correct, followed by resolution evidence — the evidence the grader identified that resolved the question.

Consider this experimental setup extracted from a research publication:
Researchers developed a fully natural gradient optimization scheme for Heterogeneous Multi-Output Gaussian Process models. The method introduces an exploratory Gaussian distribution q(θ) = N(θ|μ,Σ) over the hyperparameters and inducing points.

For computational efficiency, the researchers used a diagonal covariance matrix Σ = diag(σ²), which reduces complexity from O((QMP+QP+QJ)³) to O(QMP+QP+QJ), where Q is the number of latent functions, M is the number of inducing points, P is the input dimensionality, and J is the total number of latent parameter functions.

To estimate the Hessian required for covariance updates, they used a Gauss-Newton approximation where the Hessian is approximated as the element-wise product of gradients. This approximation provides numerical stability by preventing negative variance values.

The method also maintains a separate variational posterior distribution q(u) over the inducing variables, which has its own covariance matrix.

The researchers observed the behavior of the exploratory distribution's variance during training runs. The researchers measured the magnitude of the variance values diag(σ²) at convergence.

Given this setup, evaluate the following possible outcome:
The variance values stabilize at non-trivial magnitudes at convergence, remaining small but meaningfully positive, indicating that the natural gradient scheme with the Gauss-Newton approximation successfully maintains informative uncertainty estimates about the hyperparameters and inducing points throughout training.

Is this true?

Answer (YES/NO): NO